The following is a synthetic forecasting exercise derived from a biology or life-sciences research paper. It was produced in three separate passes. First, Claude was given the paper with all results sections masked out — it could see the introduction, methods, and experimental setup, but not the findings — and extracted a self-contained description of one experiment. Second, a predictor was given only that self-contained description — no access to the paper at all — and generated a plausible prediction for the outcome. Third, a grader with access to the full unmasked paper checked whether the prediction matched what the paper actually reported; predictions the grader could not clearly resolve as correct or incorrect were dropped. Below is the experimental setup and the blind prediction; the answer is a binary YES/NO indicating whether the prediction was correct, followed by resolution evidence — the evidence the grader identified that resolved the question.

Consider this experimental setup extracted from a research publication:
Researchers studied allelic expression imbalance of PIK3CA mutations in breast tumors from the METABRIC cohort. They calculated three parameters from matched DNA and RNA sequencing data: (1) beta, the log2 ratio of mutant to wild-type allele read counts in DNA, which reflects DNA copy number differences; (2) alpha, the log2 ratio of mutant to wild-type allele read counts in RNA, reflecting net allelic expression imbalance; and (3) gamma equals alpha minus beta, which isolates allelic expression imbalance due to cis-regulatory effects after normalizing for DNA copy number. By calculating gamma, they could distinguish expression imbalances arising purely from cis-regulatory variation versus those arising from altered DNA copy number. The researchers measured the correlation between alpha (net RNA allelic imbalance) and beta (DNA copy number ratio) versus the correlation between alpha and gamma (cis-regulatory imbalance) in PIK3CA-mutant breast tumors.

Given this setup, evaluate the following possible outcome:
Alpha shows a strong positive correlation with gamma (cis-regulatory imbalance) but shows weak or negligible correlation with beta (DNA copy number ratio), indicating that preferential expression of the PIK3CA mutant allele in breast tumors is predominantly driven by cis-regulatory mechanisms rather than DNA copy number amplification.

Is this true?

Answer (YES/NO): NO